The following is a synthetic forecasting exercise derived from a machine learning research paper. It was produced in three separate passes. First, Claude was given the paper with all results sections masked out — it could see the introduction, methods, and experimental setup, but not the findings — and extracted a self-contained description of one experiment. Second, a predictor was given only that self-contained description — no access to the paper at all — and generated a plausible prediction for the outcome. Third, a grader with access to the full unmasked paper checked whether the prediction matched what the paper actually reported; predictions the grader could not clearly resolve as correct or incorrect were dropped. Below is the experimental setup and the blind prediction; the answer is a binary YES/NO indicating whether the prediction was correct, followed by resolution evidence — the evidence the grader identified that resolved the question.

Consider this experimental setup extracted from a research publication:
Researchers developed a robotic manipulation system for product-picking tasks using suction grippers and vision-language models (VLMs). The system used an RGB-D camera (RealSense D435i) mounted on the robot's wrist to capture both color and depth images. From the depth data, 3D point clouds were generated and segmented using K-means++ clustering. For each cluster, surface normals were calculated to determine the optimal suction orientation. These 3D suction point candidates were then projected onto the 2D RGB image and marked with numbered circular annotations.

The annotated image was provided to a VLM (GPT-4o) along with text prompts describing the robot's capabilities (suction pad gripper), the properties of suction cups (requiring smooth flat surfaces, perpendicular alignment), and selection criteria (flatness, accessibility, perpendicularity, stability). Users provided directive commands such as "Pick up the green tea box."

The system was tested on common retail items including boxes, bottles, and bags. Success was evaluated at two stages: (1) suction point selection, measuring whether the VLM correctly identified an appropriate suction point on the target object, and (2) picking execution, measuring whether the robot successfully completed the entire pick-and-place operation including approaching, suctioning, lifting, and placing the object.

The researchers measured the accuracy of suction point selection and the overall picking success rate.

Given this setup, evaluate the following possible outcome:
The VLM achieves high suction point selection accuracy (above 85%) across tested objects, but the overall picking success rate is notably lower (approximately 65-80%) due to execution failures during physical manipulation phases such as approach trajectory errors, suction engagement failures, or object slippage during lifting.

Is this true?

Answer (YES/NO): NO